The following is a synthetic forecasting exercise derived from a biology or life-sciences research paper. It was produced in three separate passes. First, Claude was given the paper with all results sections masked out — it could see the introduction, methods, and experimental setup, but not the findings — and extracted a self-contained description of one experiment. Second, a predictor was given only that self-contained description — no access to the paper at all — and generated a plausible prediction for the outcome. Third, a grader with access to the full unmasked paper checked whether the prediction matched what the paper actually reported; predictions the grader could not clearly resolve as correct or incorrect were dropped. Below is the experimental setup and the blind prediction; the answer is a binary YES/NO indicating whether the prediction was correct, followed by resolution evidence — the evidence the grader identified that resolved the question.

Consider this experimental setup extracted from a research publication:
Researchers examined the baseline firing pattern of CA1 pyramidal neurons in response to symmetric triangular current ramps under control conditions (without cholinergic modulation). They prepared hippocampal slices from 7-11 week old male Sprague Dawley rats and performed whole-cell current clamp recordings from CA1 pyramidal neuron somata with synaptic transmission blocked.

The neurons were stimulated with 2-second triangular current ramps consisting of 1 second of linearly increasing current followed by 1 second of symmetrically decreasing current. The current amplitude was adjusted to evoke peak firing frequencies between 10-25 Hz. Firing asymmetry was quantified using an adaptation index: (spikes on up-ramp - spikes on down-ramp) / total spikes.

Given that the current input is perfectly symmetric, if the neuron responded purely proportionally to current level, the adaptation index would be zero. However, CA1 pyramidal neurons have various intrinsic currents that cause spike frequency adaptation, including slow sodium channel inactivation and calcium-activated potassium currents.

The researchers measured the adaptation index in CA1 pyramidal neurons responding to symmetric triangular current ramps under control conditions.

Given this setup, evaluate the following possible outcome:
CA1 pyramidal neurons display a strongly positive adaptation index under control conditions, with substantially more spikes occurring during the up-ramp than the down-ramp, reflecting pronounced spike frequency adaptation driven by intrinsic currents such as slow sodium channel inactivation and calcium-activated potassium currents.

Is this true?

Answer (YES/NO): NO